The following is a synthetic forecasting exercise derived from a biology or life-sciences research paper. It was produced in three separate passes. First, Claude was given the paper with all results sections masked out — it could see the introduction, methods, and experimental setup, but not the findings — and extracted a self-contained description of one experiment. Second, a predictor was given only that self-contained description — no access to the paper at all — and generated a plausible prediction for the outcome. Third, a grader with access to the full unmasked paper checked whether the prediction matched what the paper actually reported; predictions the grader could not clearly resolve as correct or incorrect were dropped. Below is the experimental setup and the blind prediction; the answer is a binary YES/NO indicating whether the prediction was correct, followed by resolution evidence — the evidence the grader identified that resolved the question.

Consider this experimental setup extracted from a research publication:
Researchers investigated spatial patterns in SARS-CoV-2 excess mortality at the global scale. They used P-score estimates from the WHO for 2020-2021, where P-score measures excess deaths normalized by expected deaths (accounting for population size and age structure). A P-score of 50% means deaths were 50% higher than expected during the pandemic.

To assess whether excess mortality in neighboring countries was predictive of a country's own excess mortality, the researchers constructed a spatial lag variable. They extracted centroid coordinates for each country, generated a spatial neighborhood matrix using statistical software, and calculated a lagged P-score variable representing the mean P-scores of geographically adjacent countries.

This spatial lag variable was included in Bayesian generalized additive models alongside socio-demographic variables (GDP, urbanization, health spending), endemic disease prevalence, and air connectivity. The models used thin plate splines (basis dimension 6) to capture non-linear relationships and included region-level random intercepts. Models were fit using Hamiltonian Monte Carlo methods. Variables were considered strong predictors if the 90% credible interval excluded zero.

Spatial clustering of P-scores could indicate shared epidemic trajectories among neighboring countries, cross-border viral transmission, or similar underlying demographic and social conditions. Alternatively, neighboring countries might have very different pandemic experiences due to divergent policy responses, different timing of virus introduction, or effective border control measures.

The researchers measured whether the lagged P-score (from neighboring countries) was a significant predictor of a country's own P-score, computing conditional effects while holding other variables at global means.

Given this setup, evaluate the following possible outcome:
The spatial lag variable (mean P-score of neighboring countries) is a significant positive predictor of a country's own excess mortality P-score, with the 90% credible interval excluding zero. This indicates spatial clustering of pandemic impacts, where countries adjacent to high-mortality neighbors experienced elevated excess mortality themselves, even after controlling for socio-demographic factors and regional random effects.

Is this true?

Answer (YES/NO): YES